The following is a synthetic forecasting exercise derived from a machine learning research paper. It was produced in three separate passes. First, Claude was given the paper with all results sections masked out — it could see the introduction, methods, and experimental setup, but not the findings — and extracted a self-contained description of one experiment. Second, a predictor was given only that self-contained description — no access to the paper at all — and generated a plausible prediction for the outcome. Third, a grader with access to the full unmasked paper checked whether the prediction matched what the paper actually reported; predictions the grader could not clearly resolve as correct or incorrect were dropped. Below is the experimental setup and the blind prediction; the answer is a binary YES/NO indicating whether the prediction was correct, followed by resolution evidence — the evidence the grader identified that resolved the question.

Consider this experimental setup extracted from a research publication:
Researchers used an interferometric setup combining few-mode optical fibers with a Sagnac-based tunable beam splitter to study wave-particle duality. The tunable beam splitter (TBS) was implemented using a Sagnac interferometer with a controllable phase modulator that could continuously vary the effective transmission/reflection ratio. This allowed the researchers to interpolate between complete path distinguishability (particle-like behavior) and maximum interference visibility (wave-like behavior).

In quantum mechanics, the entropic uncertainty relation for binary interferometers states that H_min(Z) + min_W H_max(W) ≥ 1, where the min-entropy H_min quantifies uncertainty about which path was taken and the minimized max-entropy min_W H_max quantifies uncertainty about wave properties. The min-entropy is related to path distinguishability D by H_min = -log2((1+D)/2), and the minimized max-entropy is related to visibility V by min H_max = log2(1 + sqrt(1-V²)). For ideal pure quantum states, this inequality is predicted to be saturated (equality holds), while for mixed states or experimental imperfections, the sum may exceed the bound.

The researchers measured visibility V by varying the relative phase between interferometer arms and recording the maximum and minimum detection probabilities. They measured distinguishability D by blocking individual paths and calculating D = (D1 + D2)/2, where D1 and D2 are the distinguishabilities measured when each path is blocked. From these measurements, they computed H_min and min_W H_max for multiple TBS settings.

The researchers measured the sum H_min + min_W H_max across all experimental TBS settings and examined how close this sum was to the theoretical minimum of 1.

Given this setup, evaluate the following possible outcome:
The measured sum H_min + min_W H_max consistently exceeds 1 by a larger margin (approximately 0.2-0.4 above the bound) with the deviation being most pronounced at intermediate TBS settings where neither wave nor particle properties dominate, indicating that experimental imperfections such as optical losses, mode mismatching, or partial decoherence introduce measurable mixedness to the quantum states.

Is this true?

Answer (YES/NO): NO